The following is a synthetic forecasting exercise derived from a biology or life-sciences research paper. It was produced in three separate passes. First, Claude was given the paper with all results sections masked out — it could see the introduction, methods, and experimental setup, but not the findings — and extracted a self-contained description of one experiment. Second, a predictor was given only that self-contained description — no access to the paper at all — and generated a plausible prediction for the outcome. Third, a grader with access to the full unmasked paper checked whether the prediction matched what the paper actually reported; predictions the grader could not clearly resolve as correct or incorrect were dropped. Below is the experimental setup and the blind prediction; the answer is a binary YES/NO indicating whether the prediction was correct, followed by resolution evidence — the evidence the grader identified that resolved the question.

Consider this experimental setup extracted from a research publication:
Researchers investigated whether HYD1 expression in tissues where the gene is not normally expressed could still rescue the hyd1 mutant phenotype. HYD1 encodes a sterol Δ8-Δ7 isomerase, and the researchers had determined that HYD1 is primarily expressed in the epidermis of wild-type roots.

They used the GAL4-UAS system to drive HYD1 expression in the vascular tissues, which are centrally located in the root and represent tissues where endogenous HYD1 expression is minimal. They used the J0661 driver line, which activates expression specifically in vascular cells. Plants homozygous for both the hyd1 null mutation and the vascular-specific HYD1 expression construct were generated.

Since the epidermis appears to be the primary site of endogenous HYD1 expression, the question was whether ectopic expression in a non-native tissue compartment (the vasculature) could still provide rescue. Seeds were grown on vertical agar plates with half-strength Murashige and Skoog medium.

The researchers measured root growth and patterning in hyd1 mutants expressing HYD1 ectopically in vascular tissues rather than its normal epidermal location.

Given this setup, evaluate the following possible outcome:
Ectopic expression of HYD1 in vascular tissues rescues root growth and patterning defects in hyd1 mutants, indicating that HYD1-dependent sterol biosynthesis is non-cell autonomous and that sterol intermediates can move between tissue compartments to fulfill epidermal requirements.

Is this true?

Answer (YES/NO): NO